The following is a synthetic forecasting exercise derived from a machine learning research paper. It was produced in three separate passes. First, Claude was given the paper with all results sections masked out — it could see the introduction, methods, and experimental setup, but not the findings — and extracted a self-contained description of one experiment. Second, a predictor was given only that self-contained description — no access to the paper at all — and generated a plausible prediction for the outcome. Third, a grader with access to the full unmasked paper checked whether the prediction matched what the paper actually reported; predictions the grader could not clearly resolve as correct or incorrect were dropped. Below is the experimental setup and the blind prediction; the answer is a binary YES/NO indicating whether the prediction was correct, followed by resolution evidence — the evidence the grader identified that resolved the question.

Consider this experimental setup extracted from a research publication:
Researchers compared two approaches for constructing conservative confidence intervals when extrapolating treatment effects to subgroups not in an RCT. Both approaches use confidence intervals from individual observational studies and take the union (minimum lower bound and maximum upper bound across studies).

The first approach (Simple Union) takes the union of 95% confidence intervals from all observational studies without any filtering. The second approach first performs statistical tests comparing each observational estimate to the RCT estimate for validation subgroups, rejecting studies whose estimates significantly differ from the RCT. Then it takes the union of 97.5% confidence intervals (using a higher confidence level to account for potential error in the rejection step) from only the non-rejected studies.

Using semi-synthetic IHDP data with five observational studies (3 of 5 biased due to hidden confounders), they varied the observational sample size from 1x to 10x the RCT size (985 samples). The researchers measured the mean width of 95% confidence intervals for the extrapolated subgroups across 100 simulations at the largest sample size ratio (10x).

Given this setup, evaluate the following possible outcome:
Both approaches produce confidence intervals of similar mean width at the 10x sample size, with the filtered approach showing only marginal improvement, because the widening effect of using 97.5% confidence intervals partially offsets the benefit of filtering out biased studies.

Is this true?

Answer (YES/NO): NO